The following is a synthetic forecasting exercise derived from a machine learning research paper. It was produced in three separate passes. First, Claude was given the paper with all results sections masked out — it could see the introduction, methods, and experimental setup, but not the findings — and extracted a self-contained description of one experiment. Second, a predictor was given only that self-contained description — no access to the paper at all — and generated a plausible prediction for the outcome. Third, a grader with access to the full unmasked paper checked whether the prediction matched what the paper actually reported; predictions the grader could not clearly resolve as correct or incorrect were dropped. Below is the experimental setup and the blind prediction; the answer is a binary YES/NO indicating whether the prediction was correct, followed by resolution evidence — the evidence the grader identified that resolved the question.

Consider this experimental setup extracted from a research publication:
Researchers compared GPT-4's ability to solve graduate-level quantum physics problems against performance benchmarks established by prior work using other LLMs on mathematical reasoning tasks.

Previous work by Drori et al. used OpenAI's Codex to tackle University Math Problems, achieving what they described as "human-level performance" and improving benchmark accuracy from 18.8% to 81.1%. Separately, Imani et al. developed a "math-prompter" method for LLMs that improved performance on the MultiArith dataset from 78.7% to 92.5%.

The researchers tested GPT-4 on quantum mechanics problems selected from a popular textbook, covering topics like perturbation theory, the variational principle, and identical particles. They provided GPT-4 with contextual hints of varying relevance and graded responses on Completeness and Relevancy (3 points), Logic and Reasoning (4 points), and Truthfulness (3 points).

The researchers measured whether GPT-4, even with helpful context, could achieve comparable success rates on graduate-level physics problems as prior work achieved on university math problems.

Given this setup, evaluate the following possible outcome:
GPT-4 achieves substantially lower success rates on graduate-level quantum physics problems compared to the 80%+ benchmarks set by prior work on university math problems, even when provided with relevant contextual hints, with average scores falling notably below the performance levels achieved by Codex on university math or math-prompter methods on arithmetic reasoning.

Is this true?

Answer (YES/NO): NO